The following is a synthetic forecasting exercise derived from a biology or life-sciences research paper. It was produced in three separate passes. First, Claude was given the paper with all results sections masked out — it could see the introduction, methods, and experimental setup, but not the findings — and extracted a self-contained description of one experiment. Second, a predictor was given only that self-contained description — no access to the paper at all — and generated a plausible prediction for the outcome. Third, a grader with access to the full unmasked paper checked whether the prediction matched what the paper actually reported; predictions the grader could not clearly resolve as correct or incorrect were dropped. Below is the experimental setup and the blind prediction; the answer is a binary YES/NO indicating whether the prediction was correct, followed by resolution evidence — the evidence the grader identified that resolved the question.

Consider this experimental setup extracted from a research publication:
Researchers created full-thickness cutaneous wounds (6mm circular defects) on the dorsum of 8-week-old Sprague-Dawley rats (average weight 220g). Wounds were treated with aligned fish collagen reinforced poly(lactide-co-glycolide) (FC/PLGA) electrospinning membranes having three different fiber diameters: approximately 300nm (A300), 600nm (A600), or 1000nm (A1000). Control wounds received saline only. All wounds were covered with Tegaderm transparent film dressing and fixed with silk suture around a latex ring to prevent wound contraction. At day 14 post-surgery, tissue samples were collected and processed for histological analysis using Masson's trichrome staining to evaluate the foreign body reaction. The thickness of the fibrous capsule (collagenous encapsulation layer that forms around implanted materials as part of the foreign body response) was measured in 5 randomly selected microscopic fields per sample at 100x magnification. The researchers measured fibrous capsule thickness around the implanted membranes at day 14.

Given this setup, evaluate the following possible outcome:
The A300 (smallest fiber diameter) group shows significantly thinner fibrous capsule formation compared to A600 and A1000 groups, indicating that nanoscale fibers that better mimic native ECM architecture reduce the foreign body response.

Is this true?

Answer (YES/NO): YES